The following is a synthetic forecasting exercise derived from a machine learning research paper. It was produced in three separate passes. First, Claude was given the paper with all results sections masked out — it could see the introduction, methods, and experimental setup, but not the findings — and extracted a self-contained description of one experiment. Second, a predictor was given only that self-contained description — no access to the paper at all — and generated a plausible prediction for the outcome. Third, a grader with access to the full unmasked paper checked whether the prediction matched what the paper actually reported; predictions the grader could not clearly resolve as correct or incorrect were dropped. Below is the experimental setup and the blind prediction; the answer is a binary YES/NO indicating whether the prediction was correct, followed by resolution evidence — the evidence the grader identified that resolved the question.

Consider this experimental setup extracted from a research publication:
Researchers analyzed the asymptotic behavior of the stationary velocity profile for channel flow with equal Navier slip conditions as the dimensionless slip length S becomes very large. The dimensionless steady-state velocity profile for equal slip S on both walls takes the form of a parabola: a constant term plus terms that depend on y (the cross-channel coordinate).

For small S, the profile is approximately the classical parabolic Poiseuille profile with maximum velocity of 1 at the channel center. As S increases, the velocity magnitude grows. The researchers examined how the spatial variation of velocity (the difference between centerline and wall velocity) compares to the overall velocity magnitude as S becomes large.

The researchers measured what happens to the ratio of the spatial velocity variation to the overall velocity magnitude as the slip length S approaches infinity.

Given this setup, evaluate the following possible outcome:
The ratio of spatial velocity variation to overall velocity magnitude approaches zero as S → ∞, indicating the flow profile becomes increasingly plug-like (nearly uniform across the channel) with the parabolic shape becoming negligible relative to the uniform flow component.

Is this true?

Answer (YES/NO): YES